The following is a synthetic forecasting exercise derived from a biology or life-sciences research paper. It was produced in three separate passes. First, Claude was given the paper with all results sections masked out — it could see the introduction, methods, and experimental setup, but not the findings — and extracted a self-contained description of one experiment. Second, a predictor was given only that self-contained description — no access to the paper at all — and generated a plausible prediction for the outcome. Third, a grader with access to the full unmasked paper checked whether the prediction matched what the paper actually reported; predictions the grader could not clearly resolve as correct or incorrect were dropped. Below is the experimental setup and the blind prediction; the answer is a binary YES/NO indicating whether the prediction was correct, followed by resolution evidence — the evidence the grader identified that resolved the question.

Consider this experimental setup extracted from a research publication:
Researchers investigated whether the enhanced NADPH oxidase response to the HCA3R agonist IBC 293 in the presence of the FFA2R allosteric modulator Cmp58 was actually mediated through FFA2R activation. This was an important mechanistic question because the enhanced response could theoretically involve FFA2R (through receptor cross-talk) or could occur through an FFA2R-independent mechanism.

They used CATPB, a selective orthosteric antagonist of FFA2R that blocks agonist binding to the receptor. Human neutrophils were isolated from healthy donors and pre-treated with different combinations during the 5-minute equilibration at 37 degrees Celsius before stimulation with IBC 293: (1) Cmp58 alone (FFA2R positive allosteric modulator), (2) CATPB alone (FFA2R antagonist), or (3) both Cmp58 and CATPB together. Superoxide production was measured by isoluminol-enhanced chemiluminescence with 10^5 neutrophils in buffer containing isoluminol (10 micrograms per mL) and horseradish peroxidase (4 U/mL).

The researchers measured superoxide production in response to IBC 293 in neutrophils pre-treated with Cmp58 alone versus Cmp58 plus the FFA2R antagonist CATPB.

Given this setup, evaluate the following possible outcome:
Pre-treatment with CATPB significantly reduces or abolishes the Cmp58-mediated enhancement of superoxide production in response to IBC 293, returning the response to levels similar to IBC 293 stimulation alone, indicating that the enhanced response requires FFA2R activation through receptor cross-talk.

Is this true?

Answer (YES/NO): YES